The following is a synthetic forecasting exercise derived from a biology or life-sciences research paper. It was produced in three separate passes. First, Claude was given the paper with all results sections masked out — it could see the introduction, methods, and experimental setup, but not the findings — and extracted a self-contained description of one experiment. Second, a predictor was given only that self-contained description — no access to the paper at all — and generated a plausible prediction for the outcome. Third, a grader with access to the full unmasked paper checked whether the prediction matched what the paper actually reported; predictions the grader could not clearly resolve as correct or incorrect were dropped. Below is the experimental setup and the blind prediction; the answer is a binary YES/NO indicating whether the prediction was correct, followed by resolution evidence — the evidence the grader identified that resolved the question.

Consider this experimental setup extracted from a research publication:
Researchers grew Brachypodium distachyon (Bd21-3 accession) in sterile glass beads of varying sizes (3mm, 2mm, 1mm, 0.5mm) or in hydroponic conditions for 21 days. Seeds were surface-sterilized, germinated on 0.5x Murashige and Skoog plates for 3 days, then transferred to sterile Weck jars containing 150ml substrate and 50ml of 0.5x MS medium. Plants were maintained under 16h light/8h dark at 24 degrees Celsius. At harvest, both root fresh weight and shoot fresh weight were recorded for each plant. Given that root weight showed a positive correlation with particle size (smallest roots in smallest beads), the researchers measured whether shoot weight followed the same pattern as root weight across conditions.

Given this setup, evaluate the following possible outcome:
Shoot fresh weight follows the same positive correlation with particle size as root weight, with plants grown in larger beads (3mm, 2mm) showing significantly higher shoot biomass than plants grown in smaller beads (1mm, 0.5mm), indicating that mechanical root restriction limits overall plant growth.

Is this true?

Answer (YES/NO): NO